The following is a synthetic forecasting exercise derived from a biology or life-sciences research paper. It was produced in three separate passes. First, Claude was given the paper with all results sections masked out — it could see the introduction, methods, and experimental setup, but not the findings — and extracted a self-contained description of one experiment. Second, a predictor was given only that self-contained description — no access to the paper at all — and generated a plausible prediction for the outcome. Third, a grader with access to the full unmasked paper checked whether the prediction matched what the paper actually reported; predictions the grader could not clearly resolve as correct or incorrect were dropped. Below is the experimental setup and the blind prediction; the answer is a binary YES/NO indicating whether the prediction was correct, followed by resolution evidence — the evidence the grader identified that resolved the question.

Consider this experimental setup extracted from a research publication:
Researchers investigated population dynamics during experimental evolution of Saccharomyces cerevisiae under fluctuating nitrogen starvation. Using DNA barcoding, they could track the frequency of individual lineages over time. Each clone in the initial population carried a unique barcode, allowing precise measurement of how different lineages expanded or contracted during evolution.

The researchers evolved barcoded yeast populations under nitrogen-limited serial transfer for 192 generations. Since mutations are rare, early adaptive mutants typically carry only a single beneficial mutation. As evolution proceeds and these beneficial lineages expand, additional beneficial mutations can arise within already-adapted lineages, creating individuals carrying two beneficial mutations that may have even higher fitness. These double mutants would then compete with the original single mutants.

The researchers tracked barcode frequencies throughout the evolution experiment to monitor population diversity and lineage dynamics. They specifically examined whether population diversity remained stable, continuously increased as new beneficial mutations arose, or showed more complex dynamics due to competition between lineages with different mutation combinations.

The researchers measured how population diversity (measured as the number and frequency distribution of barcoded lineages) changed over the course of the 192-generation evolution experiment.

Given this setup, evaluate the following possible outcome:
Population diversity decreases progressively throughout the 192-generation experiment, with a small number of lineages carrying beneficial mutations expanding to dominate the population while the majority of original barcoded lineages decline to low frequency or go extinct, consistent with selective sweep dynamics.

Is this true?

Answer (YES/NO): NO